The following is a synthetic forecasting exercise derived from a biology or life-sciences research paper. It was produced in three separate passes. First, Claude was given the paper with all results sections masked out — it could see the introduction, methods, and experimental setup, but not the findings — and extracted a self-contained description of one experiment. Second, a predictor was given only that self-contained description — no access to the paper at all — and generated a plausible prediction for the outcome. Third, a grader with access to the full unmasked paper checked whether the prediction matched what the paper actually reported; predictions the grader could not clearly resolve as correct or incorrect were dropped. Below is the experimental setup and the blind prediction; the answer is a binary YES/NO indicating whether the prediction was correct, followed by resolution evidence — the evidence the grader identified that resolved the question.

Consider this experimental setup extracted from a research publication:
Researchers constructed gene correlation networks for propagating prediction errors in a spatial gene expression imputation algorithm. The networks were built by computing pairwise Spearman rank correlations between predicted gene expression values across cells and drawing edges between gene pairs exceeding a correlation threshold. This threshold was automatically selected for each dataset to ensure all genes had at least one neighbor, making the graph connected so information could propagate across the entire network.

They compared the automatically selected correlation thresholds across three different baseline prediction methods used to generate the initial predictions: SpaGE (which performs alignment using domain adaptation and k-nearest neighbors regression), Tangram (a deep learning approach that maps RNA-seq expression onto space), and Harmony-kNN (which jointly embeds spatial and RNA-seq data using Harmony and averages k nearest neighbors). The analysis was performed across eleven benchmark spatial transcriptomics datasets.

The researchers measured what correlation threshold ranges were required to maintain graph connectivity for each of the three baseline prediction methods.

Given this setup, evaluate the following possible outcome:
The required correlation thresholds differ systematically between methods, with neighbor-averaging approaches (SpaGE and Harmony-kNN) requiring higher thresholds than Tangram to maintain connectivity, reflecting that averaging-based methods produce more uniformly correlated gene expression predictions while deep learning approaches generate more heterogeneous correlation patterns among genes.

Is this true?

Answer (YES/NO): NO